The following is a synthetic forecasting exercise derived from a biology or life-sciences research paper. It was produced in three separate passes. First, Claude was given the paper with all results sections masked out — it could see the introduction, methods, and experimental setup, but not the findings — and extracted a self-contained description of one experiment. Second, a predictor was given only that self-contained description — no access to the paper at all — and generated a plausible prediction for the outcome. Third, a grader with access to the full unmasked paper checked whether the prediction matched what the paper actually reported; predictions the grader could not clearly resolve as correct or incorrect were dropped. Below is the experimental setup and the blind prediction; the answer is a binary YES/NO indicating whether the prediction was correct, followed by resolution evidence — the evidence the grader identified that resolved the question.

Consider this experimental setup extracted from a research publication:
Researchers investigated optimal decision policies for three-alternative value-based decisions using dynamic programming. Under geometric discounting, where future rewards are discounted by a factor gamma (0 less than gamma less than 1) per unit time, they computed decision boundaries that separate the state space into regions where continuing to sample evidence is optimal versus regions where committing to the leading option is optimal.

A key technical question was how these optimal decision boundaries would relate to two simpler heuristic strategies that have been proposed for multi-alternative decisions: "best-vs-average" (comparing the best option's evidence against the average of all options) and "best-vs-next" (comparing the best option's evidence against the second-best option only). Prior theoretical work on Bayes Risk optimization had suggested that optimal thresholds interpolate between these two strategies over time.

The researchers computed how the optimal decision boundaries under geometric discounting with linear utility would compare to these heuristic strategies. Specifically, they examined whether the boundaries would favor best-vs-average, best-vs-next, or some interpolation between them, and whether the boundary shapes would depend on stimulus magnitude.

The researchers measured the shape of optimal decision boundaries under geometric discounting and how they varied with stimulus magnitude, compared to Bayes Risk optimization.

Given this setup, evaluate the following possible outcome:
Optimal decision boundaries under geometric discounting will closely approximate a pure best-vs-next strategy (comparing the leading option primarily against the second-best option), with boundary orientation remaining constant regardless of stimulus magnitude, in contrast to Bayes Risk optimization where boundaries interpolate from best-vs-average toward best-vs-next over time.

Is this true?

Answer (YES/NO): NO